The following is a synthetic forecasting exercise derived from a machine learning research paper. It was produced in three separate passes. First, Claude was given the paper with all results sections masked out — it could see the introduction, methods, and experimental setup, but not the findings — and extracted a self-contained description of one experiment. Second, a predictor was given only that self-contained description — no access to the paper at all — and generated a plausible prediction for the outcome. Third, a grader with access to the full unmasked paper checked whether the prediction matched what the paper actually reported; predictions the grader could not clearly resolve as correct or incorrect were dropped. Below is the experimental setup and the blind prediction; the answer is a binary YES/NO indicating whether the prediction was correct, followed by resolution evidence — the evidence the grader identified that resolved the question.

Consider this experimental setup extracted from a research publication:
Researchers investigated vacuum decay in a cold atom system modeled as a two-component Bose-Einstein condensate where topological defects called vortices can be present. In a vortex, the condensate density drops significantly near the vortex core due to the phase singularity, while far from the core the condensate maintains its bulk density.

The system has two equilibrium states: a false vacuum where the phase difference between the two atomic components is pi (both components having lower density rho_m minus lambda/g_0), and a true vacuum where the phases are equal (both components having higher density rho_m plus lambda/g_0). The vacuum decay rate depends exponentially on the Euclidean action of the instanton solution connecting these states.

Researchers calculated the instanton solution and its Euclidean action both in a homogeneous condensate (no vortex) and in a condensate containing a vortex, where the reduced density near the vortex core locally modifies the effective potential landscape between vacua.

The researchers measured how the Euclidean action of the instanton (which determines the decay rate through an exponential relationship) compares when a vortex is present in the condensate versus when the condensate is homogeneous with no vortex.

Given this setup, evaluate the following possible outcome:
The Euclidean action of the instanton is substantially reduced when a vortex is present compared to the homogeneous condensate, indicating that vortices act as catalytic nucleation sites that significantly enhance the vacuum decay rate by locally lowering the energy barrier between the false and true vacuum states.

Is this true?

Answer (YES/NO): YES